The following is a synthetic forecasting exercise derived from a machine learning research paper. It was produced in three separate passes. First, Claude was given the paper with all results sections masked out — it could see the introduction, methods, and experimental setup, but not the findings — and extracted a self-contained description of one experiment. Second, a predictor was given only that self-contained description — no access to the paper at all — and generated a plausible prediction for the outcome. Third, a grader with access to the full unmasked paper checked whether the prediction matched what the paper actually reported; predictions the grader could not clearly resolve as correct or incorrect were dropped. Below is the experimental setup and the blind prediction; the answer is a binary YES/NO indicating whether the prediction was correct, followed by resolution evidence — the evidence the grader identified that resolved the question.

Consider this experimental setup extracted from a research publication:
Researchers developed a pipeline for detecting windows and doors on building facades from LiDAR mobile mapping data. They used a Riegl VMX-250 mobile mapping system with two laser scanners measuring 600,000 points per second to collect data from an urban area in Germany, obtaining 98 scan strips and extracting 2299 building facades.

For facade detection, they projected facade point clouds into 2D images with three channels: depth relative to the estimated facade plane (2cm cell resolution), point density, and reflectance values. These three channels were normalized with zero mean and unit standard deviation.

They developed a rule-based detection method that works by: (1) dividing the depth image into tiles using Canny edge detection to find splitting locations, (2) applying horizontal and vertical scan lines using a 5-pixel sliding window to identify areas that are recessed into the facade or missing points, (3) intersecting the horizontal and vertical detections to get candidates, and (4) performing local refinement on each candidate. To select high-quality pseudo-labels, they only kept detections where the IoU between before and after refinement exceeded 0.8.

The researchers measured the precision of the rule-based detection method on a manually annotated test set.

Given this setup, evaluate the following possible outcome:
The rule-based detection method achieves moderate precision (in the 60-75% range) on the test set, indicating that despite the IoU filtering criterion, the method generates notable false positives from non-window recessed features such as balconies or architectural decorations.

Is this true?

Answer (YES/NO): NO